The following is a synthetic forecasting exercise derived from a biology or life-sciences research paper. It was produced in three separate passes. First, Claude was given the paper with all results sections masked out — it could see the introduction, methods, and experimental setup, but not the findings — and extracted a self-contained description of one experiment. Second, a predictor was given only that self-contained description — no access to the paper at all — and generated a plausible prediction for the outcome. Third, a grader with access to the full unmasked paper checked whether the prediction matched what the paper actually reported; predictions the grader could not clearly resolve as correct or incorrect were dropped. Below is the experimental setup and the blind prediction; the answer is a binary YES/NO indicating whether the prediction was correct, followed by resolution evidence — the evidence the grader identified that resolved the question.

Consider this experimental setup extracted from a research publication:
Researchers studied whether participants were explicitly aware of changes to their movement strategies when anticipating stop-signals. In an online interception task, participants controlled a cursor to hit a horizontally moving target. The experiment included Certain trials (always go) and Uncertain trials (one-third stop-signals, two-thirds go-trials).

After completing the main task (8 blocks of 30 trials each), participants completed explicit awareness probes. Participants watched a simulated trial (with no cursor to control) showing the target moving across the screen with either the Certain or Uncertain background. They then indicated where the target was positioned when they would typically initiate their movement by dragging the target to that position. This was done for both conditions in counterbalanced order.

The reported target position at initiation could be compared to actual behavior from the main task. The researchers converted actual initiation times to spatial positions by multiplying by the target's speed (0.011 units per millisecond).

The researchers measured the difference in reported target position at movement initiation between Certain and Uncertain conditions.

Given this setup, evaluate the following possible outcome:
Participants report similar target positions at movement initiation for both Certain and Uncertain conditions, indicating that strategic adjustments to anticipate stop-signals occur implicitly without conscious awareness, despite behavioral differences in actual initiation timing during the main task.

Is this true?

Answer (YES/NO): NO